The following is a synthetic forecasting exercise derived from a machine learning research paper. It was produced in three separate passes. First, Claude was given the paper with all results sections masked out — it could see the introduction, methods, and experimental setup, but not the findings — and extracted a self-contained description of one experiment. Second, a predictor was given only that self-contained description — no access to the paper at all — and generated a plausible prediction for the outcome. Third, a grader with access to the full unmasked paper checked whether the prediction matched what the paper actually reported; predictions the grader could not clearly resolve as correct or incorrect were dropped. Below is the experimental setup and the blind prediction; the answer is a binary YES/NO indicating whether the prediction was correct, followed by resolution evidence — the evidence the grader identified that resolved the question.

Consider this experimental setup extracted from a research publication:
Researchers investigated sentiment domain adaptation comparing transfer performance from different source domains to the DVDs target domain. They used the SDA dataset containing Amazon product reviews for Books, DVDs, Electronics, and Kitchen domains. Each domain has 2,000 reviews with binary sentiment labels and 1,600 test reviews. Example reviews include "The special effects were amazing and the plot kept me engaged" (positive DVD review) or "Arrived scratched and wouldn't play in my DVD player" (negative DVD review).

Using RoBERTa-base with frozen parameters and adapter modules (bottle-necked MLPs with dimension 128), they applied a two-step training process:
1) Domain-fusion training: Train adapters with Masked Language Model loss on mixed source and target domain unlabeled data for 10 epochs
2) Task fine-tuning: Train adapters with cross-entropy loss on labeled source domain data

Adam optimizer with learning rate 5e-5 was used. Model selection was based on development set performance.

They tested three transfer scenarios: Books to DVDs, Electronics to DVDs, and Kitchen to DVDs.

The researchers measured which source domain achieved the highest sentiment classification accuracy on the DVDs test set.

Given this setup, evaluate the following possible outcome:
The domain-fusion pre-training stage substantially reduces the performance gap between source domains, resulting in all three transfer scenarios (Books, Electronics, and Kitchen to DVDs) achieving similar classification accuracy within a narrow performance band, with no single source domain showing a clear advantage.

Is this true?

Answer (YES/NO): NO